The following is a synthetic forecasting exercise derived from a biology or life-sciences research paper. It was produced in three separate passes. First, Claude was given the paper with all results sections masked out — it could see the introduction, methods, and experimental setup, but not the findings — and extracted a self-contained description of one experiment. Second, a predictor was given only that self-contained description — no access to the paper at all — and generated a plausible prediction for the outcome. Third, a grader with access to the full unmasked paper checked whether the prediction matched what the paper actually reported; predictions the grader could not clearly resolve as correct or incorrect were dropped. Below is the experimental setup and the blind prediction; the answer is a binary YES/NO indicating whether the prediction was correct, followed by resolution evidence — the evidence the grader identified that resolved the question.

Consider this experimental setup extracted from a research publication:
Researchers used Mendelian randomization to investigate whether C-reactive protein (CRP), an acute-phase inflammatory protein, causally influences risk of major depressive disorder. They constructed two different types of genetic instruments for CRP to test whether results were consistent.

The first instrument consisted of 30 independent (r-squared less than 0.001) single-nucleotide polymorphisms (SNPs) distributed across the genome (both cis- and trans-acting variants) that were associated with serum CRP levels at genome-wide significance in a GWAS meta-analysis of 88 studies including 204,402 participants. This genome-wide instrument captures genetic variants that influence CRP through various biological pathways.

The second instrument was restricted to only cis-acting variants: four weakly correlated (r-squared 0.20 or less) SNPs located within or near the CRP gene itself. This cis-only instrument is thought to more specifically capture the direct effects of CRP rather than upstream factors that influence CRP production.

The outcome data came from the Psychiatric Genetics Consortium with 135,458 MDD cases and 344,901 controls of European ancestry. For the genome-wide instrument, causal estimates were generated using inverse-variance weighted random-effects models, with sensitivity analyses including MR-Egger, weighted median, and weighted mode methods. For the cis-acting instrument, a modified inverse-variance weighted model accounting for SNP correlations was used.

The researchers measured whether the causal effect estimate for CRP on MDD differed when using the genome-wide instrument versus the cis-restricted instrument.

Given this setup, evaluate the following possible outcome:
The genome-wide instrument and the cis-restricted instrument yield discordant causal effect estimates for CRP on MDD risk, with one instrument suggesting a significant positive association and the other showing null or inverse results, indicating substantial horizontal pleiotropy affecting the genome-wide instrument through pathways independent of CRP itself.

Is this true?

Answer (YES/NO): NO